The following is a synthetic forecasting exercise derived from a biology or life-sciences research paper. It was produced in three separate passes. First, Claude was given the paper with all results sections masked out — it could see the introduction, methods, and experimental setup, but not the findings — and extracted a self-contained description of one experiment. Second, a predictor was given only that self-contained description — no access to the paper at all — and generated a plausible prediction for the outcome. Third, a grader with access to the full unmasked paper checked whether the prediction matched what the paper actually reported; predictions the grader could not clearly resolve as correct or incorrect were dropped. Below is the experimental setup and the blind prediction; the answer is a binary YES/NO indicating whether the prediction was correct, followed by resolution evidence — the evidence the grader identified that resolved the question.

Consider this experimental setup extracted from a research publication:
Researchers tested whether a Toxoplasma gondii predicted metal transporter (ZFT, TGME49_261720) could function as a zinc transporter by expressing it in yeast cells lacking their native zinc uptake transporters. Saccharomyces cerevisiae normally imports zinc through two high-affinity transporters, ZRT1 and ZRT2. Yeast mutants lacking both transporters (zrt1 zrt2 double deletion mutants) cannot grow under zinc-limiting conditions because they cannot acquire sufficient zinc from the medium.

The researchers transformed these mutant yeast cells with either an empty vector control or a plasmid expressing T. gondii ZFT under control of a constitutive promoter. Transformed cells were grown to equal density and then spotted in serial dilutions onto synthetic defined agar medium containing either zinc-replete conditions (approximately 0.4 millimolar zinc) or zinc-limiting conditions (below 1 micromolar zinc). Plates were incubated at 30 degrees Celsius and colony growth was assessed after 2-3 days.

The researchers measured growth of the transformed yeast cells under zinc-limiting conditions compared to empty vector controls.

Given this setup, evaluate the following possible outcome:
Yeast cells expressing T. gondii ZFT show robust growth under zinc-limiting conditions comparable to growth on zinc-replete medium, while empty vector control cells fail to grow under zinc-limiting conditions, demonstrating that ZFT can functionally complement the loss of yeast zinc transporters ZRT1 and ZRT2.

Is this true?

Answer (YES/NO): YES